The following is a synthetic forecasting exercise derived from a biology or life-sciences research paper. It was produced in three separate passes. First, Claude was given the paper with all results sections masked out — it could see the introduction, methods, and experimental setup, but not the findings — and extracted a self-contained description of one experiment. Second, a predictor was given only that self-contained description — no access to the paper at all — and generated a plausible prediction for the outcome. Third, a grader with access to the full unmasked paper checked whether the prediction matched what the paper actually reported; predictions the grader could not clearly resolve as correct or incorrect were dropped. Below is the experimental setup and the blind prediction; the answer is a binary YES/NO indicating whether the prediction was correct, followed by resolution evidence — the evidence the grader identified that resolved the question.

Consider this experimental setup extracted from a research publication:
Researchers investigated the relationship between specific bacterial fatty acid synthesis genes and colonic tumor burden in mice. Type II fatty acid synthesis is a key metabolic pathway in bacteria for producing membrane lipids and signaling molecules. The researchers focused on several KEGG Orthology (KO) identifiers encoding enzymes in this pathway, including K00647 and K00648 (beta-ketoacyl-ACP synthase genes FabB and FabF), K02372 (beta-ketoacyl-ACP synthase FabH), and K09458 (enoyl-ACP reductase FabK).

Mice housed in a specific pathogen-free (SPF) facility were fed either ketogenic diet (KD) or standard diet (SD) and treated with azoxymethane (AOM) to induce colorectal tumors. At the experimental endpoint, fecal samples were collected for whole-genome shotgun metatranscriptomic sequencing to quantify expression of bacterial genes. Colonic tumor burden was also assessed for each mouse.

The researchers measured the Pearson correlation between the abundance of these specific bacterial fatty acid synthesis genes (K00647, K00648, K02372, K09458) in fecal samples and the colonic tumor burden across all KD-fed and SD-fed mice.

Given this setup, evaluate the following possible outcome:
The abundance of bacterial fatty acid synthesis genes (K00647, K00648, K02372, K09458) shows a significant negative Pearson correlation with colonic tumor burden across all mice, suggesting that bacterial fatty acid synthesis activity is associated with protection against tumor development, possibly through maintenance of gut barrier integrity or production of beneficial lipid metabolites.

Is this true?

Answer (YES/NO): NO